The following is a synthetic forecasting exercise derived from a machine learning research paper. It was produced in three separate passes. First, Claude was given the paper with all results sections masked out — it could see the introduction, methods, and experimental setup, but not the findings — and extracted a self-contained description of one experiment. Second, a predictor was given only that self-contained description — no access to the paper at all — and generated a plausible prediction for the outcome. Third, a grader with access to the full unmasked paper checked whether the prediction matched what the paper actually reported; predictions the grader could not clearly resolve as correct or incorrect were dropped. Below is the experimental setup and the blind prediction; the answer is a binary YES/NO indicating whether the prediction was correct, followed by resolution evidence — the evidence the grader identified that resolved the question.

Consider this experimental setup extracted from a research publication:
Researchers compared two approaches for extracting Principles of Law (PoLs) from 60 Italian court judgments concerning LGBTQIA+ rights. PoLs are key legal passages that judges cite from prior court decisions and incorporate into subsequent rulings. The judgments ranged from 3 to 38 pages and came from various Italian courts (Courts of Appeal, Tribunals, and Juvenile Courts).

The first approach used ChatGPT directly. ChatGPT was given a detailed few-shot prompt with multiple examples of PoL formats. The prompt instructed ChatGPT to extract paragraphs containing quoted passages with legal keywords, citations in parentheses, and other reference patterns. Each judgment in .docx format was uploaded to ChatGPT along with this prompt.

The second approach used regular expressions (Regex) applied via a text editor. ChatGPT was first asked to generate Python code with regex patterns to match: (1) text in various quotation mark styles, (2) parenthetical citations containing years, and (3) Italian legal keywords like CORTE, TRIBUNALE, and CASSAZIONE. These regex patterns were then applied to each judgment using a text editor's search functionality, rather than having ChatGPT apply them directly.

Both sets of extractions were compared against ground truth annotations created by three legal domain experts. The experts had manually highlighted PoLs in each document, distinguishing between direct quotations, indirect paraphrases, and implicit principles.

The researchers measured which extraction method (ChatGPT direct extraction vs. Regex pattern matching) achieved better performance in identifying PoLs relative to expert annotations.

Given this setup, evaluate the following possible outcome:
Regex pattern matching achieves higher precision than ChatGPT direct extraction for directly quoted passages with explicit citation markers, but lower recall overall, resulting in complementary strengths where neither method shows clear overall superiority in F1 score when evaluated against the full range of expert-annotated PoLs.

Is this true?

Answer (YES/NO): NO